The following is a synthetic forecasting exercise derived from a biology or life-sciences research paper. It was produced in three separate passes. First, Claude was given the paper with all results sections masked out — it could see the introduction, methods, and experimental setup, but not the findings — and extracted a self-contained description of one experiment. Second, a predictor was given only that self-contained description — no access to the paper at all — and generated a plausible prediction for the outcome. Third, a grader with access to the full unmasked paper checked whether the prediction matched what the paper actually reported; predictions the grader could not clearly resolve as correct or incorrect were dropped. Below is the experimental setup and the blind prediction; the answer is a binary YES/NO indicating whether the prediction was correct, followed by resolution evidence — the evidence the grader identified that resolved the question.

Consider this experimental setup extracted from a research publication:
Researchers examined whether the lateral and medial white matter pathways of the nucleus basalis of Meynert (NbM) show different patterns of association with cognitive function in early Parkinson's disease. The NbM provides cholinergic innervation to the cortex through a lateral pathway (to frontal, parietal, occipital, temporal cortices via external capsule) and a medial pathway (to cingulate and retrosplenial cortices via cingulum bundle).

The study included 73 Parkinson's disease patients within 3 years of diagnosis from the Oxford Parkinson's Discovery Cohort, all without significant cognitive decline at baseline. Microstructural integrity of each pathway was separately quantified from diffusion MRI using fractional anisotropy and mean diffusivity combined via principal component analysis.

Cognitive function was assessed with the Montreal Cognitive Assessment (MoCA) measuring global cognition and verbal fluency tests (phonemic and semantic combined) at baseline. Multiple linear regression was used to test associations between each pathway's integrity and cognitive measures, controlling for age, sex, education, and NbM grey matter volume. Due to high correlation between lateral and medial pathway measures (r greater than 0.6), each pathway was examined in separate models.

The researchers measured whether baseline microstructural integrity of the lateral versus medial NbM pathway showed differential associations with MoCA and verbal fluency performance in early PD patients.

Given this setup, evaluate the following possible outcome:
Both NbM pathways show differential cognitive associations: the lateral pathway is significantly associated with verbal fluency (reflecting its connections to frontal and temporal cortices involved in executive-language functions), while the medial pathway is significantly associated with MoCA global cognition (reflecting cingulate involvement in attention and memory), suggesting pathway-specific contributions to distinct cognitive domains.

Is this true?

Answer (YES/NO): NO